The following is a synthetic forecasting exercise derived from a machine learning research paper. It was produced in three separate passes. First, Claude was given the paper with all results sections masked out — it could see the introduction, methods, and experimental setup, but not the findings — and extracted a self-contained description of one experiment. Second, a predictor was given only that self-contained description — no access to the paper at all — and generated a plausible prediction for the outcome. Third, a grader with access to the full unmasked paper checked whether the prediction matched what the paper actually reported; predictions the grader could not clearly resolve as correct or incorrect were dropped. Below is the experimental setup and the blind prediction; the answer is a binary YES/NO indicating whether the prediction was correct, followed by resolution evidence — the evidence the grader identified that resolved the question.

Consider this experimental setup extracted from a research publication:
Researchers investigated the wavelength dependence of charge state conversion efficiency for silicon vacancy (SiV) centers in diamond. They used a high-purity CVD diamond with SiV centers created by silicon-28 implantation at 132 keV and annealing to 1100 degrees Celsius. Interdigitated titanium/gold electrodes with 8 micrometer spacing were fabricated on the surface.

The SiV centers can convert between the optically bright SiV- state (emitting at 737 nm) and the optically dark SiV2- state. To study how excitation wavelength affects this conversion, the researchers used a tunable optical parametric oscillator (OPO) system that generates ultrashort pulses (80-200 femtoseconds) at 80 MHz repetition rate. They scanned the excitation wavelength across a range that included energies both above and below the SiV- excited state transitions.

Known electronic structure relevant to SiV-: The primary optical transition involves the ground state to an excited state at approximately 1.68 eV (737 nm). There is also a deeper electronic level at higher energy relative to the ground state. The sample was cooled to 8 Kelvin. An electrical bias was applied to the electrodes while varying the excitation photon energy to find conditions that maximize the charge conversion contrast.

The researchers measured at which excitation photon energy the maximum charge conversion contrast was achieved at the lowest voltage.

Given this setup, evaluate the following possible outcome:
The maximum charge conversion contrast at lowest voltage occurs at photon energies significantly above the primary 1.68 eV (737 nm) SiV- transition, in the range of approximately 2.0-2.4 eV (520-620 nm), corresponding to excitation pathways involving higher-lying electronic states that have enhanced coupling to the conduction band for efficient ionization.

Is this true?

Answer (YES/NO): NO